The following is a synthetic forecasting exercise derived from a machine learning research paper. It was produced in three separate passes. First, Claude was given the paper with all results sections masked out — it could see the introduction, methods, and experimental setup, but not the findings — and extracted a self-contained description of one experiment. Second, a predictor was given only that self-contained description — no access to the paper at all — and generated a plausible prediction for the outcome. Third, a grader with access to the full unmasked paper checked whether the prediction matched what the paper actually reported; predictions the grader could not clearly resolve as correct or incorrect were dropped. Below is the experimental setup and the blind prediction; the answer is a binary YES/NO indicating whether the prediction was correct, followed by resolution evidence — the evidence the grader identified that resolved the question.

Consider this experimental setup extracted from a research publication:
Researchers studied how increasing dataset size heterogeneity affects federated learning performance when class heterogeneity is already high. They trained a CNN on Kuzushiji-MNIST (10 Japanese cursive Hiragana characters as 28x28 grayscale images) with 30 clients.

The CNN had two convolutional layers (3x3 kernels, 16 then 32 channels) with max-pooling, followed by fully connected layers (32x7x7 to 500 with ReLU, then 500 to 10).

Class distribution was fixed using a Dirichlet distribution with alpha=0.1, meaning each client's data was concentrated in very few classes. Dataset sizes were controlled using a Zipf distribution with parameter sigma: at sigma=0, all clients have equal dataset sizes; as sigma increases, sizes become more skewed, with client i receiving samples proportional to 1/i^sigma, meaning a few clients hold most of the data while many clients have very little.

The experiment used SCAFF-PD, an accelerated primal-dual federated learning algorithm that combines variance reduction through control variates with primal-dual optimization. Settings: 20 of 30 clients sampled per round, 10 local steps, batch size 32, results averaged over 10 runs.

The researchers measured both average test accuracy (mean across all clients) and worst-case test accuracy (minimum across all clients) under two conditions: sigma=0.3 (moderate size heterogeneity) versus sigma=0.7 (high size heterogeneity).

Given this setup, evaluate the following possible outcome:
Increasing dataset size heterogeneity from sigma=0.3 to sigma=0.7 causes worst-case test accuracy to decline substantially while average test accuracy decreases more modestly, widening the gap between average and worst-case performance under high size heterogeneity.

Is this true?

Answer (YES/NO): YES